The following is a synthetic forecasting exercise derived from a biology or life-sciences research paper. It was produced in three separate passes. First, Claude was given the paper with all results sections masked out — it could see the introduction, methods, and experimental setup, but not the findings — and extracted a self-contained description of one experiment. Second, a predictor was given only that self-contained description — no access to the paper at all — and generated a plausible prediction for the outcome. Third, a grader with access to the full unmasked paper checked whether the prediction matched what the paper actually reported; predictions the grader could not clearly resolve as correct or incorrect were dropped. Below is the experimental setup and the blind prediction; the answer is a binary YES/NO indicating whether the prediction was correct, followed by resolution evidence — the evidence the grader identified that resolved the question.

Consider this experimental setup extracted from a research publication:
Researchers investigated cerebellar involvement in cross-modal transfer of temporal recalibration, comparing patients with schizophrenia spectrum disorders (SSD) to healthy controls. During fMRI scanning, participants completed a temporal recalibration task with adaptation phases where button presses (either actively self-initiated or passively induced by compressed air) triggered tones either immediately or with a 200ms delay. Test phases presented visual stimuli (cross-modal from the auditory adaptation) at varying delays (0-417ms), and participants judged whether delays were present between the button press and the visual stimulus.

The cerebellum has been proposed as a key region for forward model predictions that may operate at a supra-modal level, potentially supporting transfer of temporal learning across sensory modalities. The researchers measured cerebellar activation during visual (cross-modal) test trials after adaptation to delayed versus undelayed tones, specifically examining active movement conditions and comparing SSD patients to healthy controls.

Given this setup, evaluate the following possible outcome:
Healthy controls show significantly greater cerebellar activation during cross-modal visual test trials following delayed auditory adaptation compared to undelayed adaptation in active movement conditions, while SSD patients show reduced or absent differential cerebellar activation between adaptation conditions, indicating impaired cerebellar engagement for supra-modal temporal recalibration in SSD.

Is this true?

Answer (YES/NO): NO